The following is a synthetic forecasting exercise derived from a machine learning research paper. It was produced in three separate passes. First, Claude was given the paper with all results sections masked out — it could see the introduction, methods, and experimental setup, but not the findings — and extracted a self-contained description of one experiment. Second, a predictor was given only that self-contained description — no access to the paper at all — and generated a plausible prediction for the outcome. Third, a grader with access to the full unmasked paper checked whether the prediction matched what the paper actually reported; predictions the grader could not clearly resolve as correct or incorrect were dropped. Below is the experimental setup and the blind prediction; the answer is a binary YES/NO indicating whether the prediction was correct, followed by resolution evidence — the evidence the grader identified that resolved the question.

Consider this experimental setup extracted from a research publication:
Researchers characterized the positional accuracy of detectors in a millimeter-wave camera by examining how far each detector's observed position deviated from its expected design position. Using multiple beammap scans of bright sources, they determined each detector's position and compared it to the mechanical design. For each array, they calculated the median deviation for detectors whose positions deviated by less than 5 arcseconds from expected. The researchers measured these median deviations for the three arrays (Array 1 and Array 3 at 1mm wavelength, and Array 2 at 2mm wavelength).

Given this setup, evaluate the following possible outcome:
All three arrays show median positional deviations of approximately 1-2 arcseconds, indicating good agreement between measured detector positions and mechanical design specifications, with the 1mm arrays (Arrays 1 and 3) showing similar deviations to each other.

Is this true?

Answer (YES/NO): NO